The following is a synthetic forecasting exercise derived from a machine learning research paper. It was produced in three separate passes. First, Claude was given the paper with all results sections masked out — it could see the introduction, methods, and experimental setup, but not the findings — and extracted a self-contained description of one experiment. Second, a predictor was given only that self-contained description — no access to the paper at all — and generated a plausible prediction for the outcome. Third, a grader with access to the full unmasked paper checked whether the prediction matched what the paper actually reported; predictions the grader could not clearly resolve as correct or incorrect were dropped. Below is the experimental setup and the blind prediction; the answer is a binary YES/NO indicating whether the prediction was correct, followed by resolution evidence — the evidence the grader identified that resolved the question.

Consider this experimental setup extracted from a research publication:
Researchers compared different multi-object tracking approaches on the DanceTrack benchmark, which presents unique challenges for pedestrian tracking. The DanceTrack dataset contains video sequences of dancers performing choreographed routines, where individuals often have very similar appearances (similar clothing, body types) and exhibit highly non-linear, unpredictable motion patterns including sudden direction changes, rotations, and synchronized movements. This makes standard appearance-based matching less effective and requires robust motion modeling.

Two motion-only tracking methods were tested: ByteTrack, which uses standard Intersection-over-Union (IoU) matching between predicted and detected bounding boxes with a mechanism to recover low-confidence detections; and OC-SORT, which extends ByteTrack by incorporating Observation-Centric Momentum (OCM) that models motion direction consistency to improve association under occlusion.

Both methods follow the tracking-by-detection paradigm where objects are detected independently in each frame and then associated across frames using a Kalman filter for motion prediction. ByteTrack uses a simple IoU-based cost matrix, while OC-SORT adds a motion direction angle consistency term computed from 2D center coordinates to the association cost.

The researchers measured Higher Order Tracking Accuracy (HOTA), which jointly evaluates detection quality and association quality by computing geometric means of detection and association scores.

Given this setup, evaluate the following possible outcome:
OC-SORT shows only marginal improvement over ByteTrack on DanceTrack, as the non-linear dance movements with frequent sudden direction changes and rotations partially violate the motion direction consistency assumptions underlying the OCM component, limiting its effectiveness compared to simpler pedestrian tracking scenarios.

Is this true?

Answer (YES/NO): NO